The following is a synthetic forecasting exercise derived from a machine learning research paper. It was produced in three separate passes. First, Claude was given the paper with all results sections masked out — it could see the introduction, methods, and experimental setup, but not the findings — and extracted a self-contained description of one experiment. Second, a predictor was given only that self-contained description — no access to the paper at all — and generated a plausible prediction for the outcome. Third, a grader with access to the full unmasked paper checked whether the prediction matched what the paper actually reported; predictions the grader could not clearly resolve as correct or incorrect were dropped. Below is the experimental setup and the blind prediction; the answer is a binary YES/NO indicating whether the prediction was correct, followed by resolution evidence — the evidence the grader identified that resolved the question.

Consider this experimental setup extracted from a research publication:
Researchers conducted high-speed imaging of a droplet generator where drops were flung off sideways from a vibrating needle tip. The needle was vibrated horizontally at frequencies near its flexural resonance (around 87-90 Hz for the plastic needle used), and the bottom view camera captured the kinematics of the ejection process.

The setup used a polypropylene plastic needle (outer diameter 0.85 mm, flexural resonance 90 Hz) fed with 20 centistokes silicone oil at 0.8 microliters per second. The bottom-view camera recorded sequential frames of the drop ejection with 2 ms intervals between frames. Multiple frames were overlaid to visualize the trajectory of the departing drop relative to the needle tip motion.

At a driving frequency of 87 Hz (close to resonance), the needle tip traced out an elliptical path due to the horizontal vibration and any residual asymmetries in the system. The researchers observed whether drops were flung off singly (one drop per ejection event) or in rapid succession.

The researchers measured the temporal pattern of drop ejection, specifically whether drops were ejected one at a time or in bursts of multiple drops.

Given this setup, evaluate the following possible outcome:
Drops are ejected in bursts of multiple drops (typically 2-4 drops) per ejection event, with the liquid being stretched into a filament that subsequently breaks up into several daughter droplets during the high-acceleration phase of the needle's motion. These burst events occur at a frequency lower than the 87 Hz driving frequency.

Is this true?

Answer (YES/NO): NO